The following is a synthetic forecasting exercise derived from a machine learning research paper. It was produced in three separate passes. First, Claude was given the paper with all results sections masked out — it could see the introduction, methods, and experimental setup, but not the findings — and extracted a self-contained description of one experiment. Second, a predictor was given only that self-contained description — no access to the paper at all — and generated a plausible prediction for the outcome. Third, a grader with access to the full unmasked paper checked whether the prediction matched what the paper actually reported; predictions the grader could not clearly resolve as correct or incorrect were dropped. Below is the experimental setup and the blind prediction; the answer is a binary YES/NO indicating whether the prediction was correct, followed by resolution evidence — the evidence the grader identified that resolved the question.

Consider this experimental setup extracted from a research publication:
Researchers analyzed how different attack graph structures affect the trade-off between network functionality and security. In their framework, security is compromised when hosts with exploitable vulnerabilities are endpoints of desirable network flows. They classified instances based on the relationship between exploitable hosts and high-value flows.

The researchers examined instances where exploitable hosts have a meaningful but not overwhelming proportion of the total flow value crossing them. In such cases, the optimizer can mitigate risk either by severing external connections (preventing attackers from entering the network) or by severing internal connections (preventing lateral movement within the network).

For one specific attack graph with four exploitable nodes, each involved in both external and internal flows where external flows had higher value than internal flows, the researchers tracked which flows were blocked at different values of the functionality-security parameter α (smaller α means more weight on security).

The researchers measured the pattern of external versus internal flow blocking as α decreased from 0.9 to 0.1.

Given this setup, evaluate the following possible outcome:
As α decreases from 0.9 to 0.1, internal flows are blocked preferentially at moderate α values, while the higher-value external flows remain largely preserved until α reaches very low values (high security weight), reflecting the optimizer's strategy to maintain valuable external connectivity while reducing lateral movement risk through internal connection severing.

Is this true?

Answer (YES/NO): YES